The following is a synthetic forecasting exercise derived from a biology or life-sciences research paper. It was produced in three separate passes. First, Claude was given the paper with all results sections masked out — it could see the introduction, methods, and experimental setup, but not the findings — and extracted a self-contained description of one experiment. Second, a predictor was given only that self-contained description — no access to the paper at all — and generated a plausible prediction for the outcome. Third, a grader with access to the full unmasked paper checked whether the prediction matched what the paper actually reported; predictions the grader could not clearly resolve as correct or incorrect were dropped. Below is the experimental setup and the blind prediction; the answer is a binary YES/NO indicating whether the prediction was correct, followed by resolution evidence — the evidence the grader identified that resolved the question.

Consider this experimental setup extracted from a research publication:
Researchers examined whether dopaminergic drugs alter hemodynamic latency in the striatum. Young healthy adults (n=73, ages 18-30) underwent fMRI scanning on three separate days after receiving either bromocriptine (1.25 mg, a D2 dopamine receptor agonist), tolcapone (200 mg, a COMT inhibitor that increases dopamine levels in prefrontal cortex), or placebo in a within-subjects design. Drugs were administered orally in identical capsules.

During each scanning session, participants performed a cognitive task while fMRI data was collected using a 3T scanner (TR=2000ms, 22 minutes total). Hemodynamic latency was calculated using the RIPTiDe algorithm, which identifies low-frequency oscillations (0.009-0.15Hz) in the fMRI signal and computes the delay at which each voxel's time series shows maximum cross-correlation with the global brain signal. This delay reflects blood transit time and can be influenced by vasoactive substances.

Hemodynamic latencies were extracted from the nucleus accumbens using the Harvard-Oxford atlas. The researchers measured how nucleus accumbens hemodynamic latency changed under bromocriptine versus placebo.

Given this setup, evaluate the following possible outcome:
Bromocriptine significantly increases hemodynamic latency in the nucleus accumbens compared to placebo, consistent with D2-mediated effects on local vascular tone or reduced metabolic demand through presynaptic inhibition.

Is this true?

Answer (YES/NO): NO